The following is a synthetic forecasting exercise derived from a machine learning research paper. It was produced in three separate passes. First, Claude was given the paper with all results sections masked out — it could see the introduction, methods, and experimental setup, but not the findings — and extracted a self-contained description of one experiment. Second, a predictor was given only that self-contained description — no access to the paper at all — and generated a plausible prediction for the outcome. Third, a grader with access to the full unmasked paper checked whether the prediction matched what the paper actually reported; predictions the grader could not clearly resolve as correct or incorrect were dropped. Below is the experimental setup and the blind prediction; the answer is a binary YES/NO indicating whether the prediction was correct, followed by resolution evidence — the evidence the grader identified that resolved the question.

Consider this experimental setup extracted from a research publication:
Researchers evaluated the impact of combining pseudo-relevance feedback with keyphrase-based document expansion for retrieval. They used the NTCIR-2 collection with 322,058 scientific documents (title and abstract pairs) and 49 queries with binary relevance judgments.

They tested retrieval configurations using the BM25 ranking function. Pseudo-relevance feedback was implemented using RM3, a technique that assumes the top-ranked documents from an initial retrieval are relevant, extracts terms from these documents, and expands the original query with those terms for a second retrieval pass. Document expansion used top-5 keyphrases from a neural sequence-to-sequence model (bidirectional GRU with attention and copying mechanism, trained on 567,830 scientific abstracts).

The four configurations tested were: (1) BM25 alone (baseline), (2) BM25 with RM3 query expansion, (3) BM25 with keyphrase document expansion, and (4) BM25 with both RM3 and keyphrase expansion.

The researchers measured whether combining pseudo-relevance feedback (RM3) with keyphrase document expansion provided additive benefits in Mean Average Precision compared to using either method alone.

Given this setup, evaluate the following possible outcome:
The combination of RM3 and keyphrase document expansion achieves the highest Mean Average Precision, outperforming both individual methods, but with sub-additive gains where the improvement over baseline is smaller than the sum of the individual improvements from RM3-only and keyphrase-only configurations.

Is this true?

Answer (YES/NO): NO